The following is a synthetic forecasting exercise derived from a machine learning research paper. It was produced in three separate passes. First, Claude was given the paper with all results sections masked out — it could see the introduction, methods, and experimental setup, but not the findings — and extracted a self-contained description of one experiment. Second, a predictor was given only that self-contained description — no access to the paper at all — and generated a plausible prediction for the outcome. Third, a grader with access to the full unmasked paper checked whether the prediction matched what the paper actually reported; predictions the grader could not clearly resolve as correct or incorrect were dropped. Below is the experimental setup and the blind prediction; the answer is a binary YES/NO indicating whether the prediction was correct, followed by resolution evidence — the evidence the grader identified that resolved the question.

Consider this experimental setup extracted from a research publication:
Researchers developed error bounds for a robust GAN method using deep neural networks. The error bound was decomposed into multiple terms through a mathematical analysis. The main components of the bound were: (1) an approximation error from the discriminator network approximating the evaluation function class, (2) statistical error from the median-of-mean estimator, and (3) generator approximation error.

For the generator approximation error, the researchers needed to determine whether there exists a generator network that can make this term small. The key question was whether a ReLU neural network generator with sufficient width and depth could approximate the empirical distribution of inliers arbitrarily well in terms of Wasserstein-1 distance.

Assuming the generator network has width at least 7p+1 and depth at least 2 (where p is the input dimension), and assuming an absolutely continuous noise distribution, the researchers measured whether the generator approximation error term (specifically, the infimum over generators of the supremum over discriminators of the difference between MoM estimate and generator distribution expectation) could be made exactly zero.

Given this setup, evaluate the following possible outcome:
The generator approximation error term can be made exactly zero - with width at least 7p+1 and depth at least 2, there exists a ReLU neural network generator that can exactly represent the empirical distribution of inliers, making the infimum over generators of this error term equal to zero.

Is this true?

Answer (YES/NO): YES